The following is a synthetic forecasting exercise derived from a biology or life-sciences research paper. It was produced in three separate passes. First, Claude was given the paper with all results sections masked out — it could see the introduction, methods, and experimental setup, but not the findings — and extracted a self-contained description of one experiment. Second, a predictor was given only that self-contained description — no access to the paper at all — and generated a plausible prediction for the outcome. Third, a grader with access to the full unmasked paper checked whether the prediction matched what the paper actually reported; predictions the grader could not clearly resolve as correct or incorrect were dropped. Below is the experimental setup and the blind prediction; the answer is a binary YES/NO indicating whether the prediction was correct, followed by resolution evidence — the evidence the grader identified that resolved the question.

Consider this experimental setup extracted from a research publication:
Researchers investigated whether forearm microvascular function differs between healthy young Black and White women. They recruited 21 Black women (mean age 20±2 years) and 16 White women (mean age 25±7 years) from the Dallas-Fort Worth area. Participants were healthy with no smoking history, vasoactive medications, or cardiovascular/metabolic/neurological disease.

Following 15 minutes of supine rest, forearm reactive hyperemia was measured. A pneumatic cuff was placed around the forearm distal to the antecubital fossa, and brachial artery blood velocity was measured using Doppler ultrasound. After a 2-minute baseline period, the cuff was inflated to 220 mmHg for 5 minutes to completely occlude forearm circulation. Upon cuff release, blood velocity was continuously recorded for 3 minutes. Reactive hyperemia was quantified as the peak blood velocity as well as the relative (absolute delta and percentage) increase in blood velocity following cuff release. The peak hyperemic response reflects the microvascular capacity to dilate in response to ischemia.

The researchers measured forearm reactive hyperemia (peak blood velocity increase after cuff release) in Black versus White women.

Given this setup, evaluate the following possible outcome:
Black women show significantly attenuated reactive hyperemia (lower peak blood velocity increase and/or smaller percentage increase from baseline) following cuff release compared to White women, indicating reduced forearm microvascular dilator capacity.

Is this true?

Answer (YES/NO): NO